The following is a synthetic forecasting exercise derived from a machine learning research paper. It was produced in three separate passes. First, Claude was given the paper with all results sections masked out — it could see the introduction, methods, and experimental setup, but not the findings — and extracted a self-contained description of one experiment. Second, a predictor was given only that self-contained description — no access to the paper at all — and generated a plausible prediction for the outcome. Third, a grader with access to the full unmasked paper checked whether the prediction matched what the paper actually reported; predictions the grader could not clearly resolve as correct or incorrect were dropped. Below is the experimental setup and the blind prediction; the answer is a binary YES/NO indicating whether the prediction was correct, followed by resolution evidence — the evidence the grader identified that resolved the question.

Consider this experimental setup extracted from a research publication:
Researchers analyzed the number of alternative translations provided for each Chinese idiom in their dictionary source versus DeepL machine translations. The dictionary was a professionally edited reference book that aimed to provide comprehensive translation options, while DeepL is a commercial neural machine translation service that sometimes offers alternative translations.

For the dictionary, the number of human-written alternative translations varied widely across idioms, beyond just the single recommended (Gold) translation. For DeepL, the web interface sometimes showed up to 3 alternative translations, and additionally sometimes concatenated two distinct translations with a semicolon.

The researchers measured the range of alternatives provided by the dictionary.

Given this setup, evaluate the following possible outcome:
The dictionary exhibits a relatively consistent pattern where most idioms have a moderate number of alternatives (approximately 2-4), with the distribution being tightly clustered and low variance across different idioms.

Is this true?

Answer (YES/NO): NO